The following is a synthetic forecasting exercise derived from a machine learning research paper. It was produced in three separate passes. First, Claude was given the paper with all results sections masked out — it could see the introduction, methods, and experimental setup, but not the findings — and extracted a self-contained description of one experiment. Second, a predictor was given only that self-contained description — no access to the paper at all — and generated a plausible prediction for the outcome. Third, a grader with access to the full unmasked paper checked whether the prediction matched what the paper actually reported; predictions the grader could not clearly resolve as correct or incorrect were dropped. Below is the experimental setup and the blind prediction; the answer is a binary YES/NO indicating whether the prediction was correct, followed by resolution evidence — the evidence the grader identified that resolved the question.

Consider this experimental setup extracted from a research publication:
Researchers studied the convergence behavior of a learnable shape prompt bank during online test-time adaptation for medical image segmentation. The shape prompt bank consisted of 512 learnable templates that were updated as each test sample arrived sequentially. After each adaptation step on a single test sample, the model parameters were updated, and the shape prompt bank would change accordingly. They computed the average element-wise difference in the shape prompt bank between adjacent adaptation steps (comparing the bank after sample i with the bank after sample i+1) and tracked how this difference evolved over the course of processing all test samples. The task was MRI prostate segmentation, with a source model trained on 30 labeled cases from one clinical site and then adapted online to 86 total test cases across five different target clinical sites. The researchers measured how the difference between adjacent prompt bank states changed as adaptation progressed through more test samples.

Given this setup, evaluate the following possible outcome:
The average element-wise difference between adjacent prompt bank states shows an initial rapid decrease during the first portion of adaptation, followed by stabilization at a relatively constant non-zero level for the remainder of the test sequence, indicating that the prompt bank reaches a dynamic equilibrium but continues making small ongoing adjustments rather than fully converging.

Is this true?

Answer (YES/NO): NO